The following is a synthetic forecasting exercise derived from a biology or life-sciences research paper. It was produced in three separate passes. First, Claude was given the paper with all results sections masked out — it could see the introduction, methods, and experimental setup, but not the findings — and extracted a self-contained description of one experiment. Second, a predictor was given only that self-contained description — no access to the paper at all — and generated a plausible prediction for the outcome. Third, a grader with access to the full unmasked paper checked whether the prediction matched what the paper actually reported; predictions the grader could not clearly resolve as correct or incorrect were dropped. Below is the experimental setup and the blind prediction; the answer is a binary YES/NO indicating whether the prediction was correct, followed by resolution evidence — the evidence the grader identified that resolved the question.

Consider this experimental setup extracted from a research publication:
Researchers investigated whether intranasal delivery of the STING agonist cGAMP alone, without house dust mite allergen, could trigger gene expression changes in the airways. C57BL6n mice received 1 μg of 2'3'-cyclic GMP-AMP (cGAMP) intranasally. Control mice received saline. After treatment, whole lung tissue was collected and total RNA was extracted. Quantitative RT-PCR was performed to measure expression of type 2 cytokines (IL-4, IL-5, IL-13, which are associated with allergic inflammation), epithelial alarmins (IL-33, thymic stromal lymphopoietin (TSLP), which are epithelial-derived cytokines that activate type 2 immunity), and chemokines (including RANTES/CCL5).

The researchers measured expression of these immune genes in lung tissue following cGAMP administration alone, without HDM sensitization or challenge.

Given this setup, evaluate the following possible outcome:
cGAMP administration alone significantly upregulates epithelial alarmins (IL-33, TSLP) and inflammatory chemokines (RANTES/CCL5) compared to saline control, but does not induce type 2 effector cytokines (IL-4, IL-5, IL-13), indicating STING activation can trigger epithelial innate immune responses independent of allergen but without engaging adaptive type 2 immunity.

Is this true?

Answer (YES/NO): NO